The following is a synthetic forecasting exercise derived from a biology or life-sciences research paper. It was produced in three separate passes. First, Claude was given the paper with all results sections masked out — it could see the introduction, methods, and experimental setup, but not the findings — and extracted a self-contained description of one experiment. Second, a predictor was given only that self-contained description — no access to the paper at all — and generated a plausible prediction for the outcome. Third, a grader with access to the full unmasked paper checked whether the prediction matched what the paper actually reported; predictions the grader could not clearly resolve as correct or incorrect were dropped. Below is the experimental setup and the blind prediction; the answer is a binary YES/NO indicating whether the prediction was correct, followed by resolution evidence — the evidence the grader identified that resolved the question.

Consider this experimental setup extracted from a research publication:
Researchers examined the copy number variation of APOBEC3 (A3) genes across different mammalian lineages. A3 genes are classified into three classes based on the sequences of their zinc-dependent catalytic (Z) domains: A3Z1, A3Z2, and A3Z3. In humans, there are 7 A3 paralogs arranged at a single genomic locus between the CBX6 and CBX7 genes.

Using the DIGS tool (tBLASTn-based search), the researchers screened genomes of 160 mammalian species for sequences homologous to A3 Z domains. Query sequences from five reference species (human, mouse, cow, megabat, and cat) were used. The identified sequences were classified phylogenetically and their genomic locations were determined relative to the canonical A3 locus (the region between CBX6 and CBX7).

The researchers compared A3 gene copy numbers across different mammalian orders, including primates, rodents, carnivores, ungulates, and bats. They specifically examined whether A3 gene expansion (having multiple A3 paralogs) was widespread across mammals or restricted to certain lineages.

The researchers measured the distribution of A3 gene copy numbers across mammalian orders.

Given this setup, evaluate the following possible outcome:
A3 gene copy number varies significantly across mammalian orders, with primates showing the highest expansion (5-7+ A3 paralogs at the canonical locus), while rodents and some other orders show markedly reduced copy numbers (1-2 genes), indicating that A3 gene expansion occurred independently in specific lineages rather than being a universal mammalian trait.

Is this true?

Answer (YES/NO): NO